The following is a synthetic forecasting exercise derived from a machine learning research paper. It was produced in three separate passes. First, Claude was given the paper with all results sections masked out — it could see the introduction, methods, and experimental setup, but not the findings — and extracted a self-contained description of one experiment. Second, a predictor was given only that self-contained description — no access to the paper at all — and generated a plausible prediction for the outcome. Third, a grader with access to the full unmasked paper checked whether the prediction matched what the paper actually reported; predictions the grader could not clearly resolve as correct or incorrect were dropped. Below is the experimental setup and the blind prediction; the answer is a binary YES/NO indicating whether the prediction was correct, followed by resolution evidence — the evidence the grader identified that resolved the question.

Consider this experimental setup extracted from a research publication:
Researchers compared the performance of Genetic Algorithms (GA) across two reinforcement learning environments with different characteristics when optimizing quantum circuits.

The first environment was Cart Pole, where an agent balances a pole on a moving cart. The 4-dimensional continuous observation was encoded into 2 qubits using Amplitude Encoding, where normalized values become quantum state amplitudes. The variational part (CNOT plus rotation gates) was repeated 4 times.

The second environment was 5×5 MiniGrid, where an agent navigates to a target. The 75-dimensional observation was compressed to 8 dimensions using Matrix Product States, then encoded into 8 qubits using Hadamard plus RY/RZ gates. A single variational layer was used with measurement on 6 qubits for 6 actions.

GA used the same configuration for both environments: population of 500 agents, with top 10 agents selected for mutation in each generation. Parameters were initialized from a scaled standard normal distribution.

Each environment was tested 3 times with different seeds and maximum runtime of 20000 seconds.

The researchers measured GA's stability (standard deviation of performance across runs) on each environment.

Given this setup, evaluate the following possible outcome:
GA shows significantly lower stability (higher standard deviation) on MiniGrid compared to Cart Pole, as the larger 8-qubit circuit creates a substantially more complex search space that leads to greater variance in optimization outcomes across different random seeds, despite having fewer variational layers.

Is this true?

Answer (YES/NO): NO